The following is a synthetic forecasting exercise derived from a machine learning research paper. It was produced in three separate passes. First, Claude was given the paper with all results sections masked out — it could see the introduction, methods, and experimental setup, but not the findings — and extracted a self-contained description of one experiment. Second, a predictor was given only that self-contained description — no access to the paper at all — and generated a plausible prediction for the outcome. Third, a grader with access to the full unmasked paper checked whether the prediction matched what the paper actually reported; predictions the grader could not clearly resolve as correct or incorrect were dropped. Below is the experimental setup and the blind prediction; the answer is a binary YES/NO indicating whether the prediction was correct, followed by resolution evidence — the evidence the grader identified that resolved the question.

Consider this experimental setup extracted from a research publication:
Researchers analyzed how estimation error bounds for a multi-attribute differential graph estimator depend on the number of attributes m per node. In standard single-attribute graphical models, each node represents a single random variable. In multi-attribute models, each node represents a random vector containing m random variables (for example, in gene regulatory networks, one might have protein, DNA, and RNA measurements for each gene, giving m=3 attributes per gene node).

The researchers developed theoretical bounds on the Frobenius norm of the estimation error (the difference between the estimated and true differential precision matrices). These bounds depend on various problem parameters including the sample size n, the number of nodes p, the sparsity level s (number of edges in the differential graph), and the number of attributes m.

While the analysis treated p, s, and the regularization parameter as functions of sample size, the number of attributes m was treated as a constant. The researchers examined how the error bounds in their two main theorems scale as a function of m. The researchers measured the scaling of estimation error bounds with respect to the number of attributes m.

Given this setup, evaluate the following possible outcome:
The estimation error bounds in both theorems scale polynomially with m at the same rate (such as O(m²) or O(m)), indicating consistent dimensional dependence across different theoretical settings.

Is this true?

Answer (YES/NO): NO